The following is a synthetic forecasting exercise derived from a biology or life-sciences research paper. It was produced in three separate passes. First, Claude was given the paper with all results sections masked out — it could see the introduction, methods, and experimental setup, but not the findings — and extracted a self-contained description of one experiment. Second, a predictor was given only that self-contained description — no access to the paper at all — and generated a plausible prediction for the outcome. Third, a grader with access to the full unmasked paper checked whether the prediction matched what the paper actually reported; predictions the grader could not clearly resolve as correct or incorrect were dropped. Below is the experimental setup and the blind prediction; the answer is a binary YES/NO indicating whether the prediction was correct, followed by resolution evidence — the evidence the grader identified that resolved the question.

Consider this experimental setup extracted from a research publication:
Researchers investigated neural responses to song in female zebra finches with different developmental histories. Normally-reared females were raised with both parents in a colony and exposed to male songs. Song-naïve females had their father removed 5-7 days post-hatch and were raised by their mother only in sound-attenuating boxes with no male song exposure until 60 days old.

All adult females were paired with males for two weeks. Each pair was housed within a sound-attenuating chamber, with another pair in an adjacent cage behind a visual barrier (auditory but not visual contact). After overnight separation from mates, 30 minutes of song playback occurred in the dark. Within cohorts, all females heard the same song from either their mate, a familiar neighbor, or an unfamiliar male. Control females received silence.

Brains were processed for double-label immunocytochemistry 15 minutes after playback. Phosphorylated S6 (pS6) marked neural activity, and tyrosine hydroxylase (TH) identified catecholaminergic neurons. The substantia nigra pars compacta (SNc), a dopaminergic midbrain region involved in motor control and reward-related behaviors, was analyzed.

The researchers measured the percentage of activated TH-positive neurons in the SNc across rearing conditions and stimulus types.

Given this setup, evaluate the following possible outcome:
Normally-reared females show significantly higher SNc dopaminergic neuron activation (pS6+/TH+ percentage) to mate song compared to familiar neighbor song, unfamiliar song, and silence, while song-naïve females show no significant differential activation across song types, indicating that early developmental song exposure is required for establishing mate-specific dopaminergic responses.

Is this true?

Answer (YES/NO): NO